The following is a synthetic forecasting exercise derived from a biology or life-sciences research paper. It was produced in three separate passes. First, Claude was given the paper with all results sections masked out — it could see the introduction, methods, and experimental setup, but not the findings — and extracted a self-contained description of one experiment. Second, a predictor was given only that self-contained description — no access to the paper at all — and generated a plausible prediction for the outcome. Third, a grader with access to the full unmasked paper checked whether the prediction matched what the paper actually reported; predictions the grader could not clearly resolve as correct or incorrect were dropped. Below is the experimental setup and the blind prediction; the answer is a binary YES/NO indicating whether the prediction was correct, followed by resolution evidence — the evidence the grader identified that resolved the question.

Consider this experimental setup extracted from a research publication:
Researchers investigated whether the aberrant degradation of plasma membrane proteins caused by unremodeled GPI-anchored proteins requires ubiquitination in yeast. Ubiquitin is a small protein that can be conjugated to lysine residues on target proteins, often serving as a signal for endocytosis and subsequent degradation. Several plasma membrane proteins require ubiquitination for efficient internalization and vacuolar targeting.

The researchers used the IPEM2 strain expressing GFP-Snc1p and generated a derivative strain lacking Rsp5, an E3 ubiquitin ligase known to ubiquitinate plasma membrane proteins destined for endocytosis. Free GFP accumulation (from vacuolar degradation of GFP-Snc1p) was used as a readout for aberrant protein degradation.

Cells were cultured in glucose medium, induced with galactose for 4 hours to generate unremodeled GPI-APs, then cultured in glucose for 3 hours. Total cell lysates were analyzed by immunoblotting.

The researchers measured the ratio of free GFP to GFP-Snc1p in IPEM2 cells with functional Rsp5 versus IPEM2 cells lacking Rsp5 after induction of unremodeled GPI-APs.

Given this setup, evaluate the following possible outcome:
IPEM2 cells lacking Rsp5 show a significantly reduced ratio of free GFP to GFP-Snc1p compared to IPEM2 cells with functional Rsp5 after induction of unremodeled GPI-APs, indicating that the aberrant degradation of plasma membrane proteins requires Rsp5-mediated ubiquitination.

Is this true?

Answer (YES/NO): YES